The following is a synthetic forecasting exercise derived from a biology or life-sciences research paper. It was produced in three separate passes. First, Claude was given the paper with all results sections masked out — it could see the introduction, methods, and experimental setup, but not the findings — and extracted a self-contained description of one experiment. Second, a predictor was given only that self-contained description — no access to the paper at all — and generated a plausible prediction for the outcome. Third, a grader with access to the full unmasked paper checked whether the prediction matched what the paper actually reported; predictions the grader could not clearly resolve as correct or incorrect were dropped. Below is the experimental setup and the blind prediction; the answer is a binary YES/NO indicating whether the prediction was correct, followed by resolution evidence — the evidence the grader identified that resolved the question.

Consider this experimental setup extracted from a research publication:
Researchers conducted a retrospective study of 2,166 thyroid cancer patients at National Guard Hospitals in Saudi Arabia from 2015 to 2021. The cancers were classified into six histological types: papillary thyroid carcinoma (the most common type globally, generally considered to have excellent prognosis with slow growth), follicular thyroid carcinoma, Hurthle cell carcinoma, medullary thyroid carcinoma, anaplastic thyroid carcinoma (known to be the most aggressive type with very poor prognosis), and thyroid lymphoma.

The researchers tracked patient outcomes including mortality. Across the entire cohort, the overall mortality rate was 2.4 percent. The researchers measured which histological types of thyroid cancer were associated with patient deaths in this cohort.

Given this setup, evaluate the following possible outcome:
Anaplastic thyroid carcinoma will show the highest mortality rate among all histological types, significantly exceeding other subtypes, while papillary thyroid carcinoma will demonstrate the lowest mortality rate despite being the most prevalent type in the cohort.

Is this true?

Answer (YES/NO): NO